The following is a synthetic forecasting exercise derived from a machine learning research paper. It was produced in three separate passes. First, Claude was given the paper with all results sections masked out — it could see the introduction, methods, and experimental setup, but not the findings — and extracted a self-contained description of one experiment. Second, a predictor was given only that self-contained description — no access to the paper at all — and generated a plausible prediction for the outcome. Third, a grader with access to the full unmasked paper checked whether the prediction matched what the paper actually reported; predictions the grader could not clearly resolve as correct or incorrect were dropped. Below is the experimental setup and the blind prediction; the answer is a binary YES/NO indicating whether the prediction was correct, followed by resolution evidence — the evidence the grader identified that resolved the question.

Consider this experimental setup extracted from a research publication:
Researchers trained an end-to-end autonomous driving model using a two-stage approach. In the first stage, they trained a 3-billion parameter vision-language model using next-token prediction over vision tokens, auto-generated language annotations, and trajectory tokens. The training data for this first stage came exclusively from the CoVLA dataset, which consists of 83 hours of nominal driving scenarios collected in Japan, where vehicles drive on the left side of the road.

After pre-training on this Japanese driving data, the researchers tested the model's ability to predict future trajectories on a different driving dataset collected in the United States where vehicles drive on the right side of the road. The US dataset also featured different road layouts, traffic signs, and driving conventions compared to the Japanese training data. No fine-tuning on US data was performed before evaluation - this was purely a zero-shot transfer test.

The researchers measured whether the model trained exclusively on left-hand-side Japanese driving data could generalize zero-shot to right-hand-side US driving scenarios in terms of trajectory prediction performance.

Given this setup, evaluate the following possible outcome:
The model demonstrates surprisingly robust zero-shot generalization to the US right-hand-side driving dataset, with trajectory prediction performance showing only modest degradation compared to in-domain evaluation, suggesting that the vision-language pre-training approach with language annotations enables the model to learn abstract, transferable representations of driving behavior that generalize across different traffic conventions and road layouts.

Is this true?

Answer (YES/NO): YES